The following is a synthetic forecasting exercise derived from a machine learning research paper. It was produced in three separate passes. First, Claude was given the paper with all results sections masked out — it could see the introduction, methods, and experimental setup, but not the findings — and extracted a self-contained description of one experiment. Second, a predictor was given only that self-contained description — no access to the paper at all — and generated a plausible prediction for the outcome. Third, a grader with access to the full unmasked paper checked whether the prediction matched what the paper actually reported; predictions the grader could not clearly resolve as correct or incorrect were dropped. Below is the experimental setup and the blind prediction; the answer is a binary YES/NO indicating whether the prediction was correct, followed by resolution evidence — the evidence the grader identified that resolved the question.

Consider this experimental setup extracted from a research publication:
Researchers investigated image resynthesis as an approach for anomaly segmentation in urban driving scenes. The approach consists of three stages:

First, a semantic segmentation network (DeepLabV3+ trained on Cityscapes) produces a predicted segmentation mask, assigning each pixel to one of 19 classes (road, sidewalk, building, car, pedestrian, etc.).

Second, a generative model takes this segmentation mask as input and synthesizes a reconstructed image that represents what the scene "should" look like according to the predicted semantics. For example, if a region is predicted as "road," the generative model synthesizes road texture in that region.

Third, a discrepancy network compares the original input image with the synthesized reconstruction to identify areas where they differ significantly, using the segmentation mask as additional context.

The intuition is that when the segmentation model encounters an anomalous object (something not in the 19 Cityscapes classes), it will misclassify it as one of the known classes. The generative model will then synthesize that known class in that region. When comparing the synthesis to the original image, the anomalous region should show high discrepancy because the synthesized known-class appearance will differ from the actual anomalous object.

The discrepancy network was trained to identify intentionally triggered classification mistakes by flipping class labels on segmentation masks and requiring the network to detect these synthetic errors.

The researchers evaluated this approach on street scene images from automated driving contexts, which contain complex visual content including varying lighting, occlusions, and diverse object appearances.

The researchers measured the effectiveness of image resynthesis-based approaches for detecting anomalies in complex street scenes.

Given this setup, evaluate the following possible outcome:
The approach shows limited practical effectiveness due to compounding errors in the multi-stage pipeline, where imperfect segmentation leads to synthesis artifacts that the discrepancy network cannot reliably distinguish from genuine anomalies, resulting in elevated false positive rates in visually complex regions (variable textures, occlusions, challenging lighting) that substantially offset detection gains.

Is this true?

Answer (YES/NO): NO